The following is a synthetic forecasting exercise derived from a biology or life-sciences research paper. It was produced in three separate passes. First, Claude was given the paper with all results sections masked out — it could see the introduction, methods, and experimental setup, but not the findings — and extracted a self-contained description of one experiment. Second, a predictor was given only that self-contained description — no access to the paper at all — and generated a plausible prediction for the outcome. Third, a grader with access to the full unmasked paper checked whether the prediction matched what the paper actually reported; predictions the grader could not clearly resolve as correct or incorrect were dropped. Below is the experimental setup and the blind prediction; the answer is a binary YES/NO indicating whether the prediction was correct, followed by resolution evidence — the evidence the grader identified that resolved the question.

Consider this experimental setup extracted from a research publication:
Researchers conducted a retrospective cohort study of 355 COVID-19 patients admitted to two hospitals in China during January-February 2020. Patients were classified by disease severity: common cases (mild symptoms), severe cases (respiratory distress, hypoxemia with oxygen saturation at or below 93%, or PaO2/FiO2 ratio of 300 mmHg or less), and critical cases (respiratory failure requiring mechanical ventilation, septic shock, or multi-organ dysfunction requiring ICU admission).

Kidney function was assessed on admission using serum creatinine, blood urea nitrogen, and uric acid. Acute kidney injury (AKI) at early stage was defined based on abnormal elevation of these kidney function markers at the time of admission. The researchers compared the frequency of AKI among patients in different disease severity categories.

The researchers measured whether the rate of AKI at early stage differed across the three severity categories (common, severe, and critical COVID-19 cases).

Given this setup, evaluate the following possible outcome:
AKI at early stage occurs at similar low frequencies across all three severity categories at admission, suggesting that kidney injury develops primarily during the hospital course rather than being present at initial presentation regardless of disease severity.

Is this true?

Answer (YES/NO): NO